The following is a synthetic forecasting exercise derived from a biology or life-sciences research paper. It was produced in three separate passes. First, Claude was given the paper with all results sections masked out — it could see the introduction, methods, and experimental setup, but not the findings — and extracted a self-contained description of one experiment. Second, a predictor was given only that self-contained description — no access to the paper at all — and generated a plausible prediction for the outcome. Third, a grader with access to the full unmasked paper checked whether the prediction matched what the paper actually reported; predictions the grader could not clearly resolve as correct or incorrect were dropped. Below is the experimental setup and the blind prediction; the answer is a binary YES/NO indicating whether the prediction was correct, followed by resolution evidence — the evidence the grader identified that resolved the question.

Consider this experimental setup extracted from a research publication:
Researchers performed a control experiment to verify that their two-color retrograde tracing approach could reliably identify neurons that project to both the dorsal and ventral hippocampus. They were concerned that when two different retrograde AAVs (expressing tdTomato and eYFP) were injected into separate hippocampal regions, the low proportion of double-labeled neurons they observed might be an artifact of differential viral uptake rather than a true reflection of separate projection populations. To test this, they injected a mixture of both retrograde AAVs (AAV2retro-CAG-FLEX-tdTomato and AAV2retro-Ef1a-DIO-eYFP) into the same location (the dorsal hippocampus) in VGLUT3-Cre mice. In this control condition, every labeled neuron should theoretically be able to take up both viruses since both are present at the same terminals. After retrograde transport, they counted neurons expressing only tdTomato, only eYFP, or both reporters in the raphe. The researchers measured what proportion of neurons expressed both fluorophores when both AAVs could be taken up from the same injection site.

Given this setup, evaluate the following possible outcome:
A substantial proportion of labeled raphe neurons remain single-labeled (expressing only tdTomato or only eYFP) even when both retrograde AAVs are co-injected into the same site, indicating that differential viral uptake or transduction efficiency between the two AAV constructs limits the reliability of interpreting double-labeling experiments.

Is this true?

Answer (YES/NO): NO